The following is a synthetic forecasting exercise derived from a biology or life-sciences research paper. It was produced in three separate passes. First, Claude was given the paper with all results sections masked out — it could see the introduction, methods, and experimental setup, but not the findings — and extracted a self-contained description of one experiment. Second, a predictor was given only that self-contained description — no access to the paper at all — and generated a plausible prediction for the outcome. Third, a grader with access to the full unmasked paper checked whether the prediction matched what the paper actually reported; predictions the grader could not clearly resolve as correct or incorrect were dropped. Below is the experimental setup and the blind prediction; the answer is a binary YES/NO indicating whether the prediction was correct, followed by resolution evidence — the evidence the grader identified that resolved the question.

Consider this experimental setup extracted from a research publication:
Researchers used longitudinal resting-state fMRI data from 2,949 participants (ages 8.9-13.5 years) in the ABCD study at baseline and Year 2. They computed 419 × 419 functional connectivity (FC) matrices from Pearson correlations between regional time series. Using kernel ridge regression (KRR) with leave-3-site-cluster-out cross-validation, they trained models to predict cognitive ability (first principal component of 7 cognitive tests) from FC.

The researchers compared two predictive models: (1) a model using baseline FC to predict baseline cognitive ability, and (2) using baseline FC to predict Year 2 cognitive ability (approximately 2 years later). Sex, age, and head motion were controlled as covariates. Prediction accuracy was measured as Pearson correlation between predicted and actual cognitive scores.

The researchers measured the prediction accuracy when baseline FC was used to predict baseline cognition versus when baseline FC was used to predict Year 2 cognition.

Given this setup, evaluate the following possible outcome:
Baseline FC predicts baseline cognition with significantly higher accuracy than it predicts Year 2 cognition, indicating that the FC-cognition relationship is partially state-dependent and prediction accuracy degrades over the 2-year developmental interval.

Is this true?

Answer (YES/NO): NO